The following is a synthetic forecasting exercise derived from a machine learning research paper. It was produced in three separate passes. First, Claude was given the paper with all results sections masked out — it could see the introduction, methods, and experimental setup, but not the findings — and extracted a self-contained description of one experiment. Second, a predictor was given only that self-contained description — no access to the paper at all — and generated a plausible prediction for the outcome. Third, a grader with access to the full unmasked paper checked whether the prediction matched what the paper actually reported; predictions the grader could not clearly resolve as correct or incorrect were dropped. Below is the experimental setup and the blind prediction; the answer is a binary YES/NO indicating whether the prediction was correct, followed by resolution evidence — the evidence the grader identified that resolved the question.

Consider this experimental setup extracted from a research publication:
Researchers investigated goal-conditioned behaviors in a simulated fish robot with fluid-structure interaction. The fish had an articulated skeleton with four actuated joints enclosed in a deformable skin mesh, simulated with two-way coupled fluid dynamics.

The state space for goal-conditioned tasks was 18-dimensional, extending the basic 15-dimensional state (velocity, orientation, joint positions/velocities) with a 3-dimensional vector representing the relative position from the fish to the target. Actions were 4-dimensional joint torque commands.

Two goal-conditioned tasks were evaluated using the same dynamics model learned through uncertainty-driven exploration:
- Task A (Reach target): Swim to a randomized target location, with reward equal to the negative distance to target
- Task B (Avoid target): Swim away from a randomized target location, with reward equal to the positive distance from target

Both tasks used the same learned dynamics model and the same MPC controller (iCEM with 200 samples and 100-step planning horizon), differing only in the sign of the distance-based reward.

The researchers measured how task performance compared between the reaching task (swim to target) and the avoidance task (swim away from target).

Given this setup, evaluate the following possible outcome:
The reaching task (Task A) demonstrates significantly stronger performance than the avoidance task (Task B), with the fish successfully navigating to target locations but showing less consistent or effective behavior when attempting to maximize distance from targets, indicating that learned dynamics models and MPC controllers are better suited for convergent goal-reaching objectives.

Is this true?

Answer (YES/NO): NO